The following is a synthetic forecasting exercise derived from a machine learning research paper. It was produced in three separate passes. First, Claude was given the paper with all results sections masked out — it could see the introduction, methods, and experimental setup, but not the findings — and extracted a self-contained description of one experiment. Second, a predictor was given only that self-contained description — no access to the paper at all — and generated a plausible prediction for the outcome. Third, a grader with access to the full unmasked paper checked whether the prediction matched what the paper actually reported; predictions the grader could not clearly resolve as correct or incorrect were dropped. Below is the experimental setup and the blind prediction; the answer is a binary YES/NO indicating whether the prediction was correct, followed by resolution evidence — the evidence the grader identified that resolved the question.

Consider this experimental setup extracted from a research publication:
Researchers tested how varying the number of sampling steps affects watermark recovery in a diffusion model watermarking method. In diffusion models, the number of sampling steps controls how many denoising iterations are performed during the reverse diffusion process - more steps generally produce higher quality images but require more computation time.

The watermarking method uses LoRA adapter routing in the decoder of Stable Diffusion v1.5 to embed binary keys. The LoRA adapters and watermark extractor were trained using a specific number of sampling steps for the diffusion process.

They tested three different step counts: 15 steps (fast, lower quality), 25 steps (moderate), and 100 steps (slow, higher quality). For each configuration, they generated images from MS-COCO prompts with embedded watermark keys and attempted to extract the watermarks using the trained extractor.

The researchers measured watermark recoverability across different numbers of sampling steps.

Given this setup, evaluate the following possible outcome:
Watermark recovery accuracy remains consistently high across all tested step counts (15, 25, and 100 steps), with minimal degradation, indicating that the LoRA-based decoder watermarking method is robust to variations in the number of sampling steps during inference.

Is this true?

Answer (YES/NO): YES